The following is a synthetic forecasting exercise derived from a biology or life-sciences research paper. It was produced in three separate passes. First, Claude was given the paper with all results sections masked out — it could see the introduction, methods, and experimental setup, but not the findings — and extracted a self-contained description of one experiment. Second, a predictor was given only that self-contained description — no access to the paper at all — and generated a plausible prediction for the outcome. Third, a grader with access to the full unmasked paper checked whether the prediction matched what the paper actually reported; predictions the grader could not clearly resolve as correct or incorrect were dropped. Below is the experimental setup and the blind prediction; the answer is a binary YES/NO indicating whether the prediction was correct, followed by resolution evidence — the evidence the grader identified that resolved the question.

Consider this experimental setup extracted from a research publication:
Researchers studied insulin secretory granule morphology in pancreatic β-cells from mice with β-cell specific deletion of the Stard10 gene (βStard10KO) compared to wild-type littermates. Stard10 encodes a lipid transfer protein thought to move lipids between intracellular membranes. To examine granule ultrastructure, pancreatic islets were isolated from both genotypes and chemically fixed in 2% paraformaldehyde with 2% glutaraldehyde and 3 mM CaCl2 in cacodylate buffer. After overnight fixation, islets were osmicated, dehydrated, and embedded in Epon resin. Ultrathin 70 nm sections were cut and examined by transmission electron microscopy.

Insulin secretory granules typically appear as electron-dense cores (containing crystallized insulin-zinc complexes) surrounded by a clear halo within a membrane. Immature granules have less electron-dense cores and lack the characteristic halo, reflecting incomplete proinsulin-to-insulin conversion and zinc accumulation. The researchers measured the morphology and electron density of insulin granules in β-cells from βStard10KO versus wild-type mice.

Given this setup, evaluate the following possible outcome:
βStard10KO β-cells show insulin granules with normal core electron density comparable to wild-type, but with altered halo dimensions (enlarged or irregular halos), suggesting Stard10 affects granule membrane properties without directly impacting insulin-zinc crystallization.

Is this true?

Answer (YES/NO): NO